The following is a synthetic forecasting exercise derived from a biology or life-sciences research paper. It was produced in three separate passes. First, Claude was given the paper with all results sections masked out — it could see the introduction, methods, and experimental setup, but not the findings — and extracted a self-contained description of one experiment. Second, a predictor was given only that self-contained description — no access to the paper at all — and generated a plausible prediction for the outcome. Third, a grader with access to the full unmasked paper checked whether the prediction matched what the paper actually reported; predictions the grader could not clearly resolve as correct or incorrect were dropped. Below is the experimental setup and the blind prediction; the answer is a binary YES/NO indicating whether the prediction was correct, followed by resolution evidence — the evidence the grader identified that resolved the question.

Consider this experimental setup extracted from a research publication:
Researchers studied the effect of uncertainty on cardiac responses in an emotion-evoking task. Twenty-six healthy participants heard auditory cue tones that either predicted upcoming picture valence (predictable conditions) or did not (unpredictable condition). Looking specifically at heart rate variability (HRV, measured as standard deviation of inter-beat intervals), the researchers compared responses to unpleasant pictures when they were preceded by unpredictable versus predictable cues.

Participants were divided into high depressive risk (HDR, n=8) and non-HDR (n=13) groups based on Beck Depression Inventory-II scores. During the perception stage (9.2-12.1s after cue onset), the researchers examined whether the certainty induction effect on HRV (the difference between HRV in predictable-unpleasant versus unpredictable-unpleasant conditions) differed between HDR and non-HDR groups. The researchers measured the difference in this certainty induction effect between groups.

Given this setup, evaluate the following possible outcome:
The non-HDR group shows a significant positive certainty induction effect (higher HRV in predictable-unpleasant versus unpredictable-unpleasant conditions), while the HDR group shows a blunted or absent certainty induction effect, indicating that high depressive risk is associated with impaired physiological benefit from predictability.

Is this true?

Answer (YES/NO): NO